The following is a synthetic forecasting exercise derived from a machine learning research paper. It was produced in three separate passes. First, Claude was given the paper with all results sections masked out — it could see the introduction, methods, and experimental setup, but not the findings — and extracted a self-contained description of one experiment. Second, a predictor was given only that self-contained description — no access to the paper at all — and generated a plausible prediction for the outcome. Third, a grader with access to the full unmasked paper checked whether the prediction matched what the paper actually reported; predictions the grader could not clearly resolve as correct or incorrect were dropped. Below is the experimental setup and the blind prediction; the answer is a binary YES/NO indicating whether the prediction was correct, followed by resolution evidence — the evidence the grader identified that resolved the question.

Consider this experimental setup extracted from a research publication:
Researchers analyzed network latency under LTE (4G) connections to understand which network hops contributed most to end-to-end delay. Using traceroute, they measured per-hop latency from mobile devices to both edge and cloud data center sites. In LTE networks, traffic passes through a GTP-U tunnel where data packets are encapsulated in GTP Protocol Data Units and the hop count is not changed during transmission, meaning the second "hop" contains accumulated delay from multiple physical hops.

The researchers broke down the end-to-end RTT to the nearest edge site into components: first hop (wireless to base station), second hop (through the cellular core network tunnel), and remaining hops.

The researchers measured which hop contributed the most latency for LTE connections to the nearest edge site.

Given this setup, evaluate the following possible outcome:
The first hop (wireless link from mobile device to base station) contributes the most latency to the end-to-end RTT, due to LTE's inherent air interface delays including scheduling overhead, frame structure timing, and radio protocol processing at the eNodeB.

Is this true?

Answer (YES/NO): NO